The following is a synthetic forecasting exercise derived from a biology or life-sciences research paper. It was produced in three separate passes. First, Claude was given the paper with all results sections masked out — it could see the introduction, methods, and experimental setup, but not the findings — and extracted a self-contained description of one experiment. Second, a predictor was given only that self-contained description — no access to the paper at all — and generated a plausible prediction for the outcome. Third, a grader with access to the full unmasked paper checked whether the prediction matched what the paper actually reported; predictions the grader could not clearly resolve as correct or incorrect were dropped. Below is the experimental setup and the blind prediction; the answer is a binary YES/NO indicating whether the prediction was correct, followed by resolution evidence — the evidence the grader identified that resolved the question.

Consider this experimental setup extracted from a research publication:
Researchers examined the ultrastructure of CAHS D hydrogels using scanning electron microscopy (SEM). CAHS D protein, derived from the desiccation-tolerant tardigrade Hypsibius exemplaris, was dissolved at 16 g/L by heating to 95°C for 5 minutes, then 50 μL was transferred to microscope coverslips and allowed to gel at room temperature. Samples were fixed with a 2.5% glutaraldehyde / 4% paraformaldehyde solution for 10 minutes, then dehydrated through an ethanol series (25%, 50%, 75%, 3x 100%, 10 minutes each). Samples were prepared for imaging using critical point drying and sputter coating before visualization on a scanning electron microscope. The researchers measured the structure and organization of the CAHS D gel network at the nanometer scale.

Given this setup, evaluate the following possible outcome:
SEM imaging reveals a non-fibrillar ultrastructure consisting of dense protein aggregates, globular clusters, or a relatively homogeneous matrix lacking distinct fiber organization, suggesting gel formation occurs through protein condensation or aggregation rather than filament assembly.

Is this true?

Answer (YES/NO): NO